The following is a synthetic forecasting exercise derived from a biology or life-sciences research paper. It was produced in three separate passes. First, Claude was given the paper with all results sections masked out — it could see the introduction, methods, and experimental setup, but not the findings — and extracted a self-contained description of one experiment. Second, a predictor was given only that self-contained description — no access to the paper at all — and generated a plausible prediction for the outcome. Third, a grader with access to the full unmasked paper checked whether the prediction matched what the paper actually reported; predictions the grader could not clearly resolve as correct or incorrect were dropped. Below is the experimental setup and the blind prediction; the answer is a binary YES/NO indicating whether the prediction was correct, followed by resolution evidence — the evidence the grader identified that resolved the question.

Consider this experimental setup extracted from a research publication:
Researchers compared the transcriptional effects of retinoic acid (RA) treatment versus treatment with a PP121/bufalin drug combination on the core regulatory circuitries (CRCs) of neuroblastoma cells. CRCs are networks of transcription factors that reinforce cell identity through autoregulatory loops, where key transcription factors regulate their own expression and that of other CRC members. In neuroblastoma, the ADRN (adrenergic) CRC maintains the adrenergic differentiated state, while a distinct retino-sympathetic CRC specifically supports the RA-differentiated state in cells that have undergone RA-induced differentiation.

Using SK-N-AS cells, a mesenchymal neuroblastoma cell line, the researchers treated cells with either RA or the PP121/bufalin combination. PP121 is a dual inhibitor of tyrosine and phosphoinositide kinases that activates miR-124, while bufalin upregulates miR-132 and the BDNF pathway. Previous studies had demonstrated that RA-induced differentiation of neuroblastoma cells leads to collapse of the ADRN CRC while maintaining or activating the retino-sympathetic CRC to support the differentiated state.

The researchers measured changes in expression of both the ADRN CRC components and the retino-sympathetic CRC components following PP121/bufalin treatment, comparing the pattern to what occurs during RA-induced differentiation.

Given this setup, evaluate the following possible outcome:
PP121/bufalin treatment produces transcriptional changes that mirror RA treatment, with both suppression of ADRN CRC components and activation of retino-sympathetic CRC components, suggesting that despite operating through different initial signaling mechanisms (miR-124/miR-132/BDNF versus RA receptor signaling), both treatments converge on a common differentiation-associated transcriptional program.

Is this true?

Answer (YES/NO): NO